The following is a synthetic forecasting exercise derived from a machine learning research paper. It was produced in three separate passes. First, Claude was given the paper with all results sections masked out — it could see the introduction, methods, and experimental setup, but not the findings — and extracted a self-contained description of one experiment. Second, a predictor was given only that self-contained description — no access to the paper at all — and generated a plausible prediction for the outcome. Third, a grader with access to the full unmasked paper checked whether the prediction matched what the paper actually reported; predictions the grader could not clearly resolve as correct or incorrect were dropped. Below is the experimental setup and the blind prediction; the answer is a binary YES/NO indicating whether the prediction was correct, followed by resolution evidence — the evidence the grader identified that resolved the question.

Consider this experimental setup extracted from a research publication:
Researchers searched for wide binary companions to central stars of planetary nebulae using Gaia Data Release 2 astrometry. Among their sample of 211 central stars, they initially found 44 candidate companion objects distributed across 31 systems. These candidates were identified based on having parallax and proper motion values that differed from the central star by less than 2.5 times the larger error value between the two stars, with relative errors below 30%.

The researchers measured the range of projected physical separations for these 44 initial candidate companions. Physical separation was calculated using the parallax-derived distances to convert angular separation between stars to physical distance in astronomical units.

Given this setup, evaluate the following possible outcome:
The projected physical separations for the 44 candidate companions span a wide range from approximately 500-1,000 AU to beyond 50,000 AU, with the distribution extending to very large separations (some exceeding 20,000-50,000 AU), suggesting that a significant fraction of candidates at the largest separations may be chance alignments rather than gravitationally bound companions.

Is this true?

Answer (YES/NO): NO